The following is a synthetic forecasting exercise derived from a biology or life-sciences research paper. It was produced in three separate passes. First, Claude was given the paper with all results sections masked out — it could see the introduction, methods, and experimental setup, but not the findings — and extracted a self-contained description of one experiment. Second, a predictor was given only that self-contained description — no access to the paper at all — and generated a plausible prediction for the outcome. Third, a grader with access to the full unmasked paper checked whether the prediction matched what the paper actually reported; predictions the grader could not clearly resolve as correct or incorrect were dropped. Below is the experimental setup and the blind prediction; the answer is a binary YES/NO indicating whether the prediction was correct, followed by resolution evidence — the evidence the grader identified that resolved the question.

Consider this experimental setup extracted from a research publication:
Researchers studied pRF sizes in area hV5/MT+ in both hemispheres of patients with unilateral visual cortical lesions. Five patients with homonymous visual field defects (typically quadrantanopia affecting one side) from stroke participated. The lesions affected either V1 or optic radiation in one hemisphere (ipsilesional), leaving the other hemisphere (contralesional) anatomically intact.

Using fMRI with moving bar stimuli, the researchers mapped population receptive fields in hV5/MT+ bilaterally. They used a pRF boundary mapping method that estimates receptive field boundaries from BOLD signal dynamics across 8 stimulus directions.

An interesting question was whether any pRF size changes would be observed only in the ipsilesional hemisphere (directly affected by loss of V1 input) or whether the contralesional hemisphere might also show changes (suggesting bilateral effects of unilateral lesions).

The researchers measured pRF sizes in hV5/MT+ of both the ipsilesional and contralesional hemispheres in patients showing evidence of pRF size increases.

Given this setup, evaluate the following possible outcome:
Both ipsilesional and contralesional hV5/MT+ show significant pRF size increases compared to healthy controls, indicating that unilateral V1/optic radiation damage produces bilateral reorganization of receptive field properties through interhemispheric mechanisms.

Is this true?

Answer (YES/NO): YES